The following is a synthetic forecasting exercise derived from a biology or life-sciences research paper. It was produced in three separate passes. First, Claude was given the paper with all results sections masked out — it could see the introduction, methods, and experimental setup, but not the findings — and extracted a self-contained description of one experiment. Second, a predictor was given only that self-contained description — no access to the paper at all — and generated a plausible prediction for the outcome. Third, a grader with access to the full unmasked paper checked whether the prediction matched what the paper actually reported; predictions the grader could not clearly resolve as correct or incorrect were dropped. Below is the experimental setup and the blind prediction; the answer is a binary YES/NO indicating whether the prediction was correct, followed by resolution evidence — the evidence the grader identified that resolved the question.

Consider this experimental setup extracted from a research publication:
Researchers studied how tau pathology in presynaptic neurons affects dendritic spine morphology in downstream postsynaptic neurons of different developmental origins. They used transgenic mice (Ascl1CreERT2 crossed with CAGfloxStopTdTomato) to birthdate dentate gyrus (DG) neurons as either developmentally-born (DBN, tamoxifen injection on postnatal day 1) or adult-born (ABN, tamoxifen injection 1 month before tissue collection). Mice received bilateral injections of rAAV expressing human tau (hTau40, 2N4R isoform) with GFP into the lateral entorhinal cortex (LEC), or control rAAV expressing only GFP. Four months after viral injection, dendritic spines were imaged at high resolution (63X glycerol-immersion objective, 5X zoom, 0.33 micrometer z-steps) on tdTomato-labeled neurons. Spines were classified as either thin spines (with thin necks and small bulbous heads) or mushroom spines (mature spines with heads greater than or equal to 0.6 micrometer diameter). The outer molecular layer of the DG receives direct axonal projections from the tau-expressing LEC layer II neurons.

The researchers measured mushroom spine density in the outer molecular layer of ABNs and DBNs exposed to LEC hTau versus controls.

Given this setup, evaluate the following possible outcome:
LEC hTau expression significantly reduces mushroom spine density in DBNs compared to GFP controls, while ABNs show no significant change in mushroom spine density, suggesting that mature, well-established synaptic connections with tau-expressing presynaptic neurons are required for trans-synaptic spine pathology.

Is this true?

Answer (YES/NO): NO